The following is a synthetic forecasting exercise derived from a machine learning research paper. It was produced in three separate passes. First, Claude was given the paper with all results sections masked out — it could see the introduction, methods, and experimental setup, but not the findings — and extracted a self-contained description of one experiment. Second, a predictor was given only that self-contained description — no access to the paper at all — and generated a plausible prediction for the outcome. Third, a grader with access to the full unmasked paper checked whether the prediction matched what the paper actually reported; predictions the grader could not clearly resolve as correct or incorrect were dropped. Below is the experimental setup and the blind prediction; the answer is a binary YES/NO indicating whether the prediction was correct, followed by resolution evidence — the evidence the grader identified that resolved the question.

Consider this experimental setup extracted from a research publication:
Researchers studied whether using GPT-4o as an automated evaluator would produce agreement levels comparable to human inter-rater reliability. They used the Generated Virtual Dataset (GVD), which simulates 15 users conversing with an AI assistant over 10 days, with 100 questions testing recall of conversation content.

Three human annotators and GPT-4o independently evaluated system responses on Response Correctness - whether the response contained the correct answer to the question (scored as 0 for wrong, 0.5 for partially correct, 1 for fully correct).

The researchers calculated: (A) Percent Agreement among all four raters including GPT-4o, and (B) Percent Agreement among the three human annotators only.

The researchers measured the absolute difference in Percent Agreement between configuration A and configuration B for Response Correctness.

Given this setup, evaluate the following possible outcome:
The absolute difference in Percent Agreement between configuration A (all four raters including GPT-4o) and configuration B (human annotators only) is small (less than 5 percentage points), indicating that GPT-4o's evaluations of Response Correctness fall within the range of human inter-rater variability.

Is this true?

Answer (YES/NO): YES